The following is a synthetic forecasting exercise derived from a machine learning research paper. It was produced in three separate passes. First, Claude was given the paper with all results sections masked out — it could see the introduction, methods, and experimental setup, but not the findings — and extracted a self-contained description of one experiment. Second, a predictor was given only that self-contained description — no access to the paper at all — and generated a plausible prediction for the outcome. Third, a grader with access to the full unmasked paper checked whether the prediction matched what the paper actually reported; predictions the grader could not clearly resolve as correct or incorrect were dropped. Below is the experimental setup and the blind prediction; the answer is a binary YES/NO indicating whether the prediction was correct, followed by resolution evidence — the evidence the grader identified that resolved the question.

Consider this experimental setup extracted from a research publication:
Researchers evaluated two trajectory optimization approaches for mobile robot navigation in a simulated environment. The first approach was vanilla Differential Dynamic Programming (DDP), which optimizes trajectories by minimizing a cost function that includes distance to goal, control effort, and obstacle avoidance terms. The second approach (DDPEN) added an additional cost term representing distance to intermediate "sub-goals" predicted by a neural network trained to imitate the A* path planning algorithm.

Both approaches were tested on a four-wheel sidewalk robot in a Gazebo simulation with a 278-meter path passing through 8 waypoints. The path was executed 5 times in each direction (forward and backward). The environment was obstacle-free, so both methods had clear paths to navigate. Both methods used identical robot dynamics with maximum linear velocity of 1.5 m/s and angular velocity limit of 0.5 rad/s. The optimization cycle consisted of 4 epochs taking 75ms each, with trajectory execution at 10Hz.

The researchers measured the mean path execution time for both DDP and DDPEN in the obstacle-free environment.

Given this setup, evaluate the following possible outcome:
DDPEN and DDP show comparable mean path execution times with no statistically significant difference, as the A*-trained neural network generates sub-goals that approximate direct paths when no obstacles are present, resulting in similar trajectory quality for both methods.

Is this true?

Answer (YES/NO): NO